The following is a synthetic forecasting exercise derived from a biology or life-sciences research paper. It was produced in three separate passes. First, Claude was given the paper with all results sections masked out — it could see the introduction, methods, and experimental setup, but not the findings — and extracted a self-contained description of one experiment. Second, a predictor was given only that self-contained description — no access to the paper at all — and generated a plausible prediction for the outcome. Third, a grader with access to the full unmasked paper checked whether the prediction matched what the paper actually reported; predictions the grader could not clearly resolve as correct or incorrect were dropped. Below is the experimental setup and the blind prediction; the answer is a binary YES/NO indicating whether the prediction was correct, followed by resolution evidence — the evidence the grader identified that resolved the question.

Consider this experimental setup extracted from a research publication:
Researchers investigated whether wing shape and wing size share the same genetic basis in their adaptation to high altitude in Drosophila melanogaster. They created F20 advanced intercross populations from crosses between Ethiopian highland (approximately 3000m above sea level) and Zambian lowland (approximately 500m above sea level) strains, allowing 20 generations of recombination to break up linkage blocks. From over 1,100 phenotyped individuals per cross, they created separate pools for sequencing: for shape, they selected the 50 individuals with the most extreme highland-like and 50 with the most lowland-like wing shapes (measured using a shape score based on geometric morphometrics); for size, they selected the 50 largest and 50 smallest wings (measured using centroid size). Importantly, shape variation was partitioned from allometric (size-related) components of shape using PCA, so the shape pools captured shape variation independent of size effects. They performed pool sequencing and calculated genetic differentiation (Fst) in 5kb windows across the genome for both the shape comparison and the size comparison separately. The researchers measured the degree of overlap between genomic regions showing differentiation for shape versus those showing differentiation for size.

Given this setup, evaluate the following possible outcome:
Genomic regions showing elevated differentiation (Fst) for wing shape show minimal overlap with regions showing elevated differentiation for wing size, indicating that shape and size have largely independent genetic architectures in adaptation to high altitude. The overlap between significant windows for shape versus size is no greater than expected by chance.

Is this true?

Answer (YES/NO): YES